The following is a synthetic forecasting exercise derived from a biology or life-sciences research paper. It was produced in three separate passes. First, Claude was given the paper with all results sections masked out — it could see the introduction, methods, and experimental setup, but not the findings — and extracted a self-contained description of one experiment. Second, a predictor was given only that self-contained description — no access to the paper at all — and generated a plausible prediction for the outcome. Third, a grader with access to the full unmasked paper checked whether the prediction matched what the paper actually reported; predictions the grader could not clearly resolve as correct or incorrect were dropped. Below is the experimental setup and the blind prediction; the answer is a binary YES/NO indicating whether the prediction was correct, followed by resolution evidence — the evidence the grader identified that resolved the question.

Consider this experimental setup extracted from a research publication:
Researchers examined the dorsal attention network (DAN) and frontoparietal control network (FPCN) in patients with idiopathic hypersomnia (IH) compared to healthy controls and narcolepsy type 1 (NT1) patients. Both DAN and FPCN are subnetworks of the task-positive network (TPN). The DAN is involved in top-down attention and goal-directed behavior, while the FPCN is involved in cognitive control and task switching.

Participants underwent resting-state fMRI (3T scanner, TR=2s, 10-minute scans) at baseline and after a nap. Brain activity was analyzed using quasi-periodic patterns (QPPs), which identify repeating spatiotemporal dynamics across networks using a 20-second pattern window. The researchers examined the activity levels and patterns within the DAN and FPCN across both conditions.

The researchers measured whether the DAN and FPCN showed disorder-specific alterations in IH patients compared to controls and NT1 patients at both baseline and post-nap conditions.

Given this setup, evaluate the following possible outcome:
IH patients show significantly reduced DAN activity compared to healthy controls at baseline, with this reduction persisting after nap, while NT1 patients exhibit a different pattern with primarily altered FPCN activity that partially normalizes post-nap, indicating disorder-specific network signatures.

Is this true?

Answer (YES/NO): NO